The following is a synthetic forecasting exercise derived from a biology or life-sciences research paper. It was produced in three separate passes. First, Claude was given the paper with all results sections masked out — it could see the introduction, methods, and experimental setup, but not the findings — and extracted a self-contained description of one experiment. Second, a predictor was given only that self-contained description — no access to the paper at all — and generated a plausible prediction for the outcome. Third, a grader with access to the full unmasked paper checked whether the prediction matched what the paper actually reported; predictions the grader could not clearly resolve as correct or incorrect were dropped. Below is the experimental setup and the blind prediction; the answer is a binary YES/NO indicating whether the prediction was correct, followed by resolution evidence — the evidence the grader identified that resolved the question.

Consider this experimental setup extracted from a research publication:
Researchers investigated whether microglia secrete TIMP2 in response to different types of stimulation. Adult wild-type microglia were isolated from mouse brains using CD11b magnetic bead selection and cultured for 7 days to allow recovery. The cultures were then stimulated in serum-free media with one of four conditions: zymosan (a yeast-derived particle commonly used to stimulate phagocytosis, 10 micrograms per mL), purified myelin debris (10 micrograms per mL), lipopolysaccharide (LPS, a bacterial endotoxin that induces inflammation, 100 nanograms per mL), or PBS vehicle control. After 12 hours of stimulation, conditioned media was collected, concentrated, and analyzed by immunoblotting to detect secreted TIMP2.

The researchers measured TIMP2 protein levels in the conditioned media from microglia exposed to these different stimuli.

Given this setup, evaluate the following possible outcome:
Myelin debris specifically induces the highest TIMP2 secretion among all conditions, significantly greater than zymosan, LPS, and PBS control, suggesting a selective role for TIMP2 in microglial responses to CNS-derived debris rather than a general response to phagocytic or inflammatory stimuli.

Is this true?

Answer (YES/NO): YES